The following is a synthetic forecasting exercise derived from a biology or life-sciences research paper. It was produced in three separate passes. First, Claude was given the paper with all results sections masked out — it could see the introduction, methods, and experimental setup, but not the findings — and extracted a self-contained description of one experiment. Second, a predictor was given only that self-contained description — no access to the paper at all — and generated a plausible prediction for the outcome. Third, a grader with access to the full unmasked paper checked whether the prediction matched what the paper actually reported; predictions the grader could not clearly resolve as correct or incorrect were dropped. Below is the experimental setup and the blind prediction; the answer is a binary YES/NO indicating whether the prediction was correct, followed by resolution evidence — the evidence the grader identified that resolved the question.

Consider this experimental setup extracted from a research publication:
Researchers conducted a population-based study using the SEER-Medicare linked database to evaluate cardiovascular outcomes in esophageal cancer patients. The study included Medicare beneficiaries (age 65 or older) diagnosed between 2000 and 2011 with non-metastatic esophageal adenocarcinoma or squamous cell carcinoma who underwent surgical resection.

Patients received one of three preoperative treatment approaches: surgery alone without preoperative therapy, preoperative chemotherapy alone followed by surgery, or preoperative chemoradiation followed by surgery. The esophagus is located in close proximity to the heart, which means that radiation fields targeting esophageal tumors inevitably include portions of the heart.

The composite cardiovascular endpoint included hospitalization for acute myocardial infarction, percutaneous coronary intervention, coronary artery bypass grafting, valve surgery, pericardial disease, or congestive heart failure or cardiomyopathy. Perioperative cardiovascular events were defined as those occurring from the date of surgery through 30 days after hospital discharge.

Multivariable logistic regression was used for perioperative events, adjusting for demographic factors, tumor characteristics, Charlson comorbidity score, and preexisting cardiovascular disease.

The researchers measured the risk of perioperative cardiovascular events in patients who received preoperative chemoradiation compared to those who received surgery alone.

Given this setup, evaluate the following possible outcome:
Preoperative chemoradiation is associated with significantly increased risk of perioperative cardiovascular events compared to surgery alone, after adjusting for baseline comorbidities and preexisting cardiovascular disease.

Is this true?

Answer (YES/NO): NO